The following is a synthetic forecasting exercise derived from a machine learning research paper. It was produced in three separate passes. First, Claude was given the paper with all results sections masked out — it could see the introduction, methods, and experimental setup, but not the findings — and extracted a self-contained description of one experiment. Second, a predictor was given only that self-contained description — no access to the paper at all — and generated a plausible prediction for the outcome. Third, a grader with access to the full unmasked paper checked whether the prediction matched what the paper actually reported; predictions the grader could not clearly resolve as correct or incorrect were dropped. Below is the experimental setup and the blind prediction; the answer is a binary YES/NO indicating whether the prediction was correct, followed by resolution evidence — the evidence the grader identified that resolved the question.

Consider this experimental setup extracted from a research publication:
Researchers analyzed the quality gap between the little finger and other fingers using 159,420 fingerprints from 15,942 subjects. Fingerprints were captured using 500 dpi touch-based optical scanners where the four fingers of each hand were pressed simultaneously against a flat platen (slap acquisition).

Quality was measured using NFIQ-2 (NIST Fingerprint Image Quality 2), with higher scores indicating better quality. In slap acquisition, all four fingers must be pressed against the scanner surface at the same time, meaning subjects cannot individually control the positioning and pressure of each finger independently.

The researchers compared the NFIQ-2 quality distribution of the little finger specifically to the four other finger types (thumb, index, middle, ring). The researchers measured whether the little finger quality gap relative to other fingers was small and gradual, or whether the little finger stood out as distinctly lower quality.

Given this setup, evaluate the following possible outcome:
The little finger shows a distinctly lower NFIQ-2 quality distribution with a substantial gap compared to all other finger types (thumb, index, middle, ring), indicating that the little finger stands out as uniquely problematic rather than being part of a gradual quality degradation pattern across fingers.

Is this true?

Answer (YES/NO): YES